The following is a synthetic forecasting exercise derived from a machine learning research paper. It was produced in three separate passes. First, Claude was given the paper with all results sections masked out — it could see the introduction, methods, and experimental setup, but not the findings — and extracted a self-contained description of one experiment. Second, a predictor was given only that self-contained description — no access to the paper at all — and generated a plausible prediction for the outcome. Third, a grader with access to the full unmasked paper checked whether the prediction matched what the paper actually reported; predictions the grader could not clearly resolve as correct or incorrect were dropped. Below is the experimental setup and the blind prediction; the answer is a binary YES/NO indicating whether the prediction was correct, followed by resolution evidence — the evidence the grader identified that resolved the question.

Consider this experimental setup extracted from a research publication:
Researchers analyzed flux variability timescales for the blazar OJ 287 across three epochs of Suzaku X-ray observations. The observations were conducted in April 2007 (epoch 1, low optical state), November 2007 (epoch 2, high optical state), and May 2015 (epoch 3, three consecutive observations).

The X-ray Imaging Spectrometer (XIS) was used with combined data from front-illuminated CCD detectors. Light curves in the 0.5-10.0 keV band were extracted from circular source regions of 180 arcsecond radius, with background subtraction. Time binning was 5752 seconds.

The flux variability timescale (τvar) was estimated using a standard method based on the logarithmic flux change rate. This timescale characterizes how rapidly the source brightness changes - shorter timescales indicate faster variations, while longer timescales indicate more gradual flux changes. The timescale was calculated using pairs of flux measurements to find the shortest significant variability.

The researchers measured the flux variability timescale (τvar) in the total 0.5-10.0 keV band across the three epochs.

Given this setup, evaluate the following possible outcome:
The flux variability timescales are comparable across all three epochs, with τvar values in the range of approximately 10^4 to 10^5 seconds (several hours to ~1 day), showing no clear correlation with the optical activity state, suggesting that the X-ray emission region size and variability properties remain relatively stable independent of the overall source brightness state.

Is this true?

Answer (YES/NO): NO